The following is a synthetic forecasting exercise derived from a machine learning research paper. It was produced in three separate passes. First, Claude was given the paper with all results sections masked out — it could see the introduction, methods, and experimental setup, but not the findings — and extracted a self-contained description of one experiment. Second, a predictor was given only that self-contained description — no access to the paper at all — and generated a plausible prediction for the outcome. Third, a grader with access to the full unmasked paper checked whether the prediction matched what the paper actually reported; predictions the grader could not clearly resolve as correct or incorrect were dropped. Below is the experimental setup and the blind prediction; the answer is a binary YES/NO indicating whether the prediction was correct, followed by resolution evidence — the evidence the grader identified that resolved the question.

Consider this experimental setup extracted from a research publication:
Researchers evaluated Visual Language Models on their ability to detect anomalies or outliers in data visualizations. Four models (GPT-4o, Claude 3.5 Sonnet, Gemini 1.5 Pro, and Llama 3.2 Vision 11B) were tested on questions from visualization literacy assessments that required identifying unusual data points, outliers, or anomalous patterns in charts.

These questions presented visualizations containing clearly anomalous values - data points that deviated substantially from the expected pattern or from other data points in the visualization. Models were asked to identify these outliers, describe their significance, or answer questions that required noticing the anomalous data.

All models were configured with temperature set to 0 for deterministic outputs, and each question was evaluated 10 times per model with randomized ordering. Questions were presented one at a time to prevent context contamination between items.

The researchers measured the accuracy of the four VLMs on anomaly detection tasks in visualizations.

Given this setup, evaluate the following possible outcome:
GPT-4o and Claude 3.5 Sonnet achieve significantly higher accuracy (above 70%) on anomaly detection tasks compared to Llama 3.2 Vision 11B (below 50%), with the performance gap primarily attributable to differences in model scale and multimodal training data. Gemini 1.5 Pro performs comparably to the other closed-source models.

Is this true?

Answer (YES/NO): NO